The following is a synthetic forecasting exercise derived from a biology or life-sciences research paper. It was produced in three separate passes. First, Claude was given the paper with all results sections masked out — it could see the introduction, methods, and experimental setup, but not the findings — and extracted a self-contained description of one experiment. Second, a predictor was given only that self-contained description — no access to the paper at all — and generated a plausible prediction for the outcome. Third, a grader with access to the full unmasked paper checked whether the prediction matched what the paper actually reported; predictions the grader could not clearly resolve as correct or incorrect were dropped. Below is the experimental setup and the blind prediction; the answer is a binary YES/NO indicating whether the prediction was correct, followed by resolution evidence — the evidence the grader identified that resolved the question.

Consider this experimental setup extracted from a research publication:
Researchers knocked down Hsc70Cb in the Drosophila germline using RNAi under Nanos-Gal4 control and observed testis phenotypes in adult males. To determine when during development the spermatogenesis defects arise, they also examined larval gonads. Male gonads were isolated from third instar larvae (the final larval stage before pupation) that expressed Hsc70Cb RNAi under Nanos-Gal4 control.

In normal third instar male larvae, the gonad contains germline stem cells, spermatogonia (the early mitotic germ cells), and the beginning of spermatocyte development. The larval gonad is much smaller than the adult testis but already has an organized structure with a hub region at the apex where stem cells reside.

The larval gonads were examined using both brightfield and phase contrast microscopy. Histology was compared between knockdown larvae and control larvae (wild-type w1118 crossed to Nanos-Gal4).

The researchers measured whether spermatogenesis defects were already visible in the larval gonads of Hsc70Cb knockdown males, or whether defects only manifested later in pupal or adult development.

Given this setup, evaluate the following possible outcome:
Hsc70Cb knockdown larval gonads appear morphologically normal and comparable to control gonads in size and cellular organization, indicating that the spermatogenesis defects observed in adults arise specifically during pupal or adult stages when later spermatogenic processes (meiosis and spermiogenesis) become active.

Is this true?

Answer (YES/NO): NO